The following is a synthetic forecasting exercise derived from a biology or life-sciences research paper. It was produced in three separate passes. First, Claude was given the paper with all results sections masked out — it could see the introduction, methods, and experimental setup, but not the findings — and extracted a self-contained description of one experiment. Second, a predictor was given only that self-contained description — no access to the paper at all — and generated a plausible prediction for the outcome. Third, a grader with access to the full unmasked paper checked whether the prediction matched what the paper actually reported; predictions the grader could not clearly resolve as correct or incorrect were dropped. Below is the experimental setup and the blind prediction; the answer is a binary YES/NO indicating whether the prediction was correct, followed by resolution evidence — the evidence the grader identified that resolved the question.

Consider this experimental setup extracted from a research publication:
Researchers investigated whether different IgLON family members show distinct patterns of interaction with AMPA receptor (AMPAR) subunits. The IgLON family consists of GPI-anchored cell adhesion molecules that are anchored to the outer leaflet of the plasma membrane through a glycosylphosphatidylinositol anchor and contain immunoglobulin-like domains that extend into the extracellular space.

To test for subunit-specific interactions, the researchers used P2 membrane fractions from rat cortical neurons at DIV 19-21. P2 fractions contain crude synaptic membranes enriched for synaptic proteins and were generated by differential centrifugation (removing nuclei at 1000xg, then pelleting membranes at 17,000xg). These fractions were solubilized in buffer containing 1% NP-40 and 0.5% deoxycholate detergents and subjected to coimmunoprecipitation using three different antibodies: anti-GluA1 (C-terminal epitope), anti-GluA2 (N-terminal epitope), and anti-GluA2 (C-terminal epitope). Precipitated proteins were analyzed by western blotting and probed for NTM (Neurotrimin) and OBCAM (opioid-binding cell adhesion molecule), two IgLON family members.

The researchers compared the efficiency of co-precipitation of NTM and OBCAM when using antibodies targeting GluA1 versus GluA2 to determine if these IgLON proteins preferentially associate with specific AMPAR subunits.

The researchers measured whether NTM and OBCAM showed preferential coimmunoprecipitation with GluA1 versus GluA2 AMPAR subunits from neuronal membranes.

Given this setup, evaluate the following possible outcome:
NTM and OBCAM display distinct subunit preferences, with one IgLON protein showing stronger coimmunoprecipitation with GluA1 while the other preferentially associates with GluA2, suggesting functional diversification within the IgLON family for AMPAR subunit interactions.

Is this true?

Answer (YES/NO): NO